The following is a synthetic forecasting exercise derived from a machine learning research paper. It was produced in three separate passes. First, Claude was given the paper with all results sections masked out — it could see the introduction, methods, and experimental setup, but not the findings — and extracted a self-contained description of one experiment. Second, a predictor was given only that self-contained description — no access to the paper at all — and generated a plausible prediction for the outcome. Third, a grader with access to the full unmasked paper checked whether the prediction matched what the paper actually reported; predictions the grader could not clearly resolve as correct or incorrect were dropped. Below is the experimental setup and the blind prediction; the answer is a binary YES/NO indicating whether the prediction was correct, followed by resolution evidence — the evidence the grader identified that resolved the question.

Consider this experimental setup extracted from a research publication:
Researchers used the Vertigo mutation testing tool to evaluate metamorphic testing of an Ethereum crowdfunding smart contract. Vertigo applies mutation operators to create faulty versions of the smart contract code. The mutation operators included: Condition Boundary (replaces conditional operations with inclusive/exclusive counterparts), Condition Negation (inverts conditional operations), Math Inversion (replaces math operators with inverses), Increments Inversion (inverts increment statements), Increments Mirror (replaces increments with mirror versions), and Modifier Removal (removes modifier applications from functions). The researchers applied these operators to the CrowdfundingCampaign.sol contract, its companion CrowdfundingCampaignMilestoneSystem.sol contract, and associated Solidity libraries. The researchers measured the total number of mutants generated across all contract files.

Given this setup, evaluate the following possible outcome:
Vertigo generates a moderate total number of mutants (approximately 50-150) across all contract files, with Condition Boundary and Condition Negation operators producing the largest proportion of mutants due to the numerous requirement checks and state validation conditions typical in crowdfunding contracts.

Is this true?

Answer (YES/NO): NO